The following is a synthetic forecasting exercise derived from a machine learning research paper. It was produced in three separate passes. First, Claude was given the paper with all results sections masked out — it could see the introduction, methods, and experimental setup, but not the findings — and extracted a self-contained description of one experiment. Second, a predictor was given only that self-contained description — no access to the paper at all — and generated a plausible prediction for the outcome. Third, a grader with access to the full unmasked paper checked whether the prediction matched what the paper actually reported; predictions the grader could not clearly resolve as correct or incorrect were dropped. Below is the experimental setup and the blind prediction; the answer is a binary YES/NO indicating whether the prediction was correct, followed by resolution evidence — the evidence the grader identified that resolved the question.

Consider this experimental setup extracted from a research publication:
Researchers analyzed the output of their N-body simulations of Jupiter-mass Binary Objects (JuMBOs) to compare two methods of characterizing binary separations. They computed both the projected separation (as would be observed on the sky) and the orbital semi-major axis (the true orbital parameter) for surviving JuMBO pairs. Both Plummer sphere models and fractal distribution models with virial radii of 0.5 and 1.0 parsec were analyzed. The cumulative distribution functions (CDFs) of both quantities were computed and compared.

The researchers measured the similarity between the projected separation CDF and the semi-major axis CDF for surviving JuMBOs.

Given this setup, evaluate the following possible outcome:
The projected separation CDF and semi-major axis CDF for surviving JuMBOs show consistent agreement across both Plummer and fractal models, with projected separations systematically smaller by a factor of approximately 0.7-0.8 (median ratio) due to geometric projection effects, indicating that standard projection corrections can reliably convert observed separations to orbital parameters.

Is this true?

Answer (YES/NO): NO